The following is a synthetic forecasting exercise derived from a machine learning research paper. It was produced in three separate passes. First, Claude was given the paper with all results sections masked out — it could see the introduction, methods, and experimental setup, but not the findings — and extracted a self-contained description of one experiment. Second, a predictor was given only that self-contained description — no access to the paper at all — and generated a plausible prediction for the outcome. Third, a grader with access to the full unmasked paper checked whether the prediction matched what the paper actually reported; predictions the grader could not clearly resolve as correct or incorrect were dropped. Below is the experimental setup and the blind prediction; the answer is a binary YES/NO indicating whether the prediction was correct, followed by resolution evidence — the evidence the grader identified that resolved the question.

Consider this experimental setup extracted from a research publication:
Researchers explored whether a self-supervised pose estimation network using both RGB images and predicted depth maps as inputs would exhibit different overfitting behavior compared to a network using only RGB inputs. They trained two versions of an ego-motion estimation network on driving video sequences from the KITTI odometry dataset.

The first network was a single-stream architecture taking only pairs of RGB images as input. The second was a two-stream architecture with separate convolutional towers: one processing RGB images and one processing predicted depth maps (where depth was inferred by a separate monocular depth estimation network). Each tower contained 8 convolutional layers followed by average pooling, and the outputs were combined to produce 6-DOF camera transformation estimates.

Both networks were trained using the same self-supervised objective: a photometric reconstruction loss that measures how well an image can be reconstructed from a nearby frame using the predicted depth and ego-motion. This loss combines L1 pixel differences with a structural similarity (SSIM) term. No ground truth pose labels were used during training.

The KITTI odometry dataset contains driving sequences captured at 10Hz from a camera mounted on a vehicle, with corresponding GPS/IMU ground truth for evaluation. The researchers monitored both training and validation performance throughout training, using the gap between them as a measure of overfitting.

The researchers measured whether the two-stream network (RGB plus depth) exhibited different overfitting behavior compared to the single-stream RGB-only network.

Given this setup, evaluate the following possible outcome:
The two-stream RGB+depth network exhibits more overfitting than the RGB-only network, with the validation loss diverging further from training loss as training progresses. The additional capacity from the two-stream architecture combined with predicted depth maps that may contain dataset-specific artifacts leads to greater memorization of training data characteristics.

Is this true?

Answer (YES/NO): YES